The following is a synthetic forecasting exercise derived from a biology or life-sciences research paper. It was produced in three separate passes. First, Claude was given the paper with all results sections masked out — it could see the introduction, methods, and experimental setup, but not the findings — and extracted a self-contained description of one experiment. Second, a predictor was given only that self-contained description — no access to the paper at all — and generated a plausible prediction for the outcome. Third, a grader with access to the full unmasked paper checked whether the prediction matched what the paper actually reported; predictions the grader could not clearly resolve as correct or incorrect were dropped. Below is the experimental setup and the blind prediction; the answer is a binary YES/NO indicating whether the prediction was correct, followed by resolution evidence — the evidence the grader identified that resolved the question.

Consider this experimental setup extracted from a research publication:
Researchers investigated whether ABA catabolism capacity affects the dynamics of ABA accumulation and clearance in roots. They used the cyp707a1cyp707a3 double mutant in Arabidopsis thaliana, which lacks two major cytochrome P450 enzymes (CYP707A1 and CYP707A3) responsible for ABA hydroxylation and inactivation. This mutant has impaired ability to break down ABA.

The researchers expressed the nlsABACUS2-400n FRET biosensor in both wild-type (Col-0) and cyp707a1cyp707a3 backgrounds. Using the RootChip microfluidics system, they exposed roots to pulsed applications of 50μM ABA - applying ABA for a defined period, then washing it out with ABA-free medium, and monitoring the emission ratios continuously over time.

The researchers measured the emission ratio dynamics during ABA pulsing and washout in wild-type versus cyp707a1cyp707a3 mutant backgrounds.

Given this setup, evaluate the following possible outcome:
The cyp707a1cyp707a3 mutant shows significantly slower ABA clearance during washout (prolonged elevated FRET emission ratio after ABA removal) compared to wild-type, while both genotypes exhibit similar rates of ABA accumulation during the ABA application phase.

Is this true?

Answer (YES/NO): NO